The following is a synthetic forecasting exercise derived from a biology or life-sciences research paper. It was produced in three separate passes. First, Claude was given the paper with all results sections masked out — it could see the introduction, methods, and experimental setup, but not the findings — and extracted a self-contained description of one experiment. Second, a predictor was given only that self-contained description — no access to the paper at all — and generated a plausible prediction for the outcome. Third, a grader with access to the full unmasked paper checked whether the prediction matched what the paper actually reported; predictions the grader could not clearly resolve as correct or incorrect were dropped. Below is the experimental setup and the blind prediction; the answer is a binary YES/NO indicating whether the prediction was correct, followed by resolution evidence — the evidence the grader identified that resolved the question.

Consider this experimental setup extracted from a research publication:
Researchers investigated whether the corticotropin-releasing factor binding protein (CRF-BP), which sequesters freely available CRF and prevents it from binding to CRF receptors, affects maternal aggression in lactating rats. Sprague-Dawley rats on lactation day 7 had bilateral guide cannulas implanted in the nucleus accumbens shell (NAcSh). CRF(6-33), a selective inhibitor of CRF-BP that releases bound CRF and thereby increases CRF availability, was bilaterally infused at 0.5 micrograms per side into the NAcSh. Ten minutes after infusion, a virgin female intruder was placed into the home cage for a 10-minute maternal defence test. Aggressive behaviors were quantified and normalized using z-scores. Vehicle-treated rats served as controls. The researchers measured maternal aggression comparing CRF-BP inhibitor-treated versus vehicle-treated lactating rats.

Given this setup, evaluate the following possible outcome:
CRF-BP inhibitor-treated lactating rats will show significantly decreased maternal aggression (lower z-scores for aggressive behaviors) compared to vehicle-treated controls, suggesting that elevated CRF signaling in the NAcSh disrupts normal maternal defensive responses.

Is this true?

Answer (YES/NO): NO